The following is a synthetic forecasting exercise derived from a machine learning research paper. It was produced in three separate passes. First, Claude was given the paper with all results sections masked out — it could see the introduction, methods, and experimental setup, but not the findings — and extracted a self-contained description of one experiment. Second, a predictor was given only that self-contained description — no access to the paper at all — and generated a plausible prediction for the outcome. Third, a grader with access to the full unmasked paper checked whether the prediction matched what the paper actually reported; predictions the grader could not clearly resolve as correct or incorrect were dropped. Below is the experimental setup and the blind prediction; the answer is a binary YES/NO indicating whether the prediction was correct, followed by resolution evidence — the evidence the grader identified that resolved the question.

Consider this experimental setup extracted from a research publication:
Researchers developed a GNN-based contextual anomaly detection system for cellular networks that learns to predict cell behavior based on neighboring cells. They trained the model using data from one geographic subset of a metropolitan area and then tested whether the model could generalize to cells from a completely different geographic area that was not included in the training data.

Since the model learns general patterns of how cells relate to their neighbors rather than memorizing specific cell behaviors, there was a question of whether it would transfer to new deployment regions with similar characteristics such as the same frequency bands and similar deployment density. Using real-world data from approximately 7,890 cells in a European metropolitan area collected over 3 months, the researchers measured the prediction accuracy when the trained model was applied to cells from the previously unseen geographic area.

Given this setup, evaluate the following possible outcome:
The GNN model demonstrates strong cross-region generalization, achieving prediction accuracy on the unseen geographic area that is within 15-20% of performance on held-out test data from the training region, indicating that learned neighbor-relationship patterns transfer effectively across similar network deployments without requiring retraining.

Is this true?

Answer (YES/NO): YES